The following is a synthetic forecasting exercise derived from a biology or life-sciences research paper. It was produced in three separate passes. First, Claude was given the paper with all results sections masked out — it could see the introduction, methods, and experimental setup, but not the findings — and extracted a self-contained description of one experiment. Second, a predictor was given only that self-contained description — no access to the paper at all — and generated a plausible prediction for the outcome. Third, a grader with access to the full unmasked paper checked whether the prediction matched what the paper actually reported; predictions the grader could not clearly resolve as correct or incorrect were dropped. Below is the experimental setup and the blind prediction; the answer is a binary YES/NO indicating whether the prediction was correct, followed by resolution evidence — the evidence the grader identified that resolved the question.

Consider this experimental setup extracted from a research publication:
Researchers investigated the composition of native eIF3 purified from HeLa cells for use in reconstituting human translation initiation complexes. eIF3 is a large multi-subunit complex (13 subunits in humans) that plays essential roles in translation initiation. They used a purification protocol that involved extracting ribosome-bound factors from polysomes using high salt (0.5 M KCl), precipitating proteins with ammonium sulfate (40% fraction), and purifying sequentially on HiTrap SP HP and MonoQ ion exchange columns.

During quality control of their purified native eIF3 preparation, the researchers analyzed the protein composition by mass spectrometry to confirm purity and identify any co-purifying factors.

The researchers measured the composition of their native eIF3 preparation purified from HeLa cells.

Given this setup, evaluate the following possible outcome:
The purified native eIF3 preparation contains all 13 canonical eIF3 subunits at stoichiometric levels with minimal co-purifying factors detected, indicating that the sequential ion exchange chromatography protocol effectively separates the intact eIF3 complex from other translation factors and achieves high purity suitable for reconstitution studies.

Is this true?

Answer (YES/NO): NO